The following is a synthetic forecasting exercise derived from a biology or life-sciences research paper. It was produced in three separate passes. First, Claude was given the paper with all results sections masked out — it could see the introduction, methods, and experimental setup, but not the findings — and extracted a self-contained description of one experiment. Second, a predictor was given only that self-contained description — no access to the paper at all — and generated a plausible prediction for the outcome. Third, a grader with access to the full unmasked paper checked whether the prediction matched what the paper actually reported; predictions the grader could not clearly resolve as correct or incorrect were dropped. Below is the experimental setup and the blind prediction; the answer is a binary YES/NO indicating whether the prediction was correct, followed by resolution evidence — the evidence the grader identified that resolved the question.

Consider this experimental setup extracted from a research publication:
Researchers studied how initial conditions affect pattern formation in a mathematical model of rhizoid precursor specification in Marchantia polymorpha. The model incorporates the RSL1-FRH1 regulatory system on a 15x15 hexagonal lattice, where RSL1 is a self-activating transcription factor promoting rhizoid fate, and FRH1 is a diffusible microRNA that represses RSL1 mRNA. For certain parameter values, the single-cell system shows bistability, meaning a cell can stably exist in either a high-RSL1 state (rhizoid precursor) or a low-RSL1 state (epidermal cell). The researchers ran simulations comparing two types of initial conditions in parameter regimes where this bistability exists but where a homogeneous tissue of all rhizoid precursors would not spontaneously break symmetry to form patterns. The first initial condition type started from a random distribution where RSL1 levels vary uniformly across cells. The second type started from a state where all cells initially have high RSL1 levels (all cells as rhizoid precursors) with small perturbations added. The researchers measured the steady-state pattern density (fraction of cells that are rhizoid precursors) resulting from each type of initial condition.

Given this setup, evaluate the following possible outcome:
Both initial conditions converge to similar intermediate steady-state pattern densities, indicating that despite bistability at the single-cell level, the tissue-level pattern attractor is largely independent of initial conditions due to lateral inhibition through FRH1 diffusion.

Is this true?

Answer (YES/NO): NO